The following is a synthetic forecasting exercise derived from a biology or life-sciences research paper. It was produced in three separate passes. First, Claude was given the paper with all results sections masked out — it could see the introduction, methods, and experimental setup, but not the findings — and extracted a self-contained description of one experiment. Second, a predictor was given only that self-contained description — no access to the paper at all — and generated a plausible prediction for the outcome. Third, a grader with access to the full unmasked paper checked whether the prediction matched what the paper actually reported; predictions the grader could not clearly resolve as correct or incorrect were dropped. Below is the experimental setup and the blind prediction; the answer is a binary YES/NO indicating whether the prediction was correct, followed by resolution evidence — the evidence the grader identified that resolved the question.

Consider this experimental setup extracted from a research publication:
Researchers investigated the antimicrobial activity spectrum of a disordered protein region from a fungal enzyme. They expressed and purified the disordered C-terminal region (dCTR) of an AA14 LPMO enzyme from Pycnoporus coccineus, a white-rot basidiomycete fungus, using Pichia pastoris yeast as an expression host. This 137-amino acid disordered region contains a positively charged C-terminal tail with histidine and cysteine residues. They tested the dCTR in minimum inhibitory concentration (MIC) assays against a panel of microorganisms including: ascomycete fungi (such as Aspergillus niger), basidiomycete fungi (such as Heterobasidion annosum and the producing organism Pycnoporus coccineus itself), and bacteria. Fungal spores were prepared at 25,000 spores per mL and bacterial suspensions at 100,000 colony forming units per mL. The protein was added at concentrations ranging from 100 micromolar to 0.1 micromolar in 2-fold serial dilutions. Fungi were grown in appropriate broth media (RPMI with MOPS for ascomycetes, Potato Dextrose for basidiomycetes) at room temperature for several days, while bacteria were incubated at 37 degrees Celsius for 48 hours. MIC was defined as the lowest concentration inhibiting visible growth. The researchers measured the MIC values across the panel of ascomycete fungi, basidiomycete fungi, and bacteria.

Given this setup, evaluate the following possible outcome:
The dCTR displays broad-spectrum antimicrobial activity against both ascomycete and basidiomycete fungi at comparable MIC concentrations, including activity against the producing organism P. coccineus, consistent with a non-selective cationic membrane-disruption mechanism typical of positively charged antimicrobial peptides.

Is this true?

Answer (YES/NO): NO